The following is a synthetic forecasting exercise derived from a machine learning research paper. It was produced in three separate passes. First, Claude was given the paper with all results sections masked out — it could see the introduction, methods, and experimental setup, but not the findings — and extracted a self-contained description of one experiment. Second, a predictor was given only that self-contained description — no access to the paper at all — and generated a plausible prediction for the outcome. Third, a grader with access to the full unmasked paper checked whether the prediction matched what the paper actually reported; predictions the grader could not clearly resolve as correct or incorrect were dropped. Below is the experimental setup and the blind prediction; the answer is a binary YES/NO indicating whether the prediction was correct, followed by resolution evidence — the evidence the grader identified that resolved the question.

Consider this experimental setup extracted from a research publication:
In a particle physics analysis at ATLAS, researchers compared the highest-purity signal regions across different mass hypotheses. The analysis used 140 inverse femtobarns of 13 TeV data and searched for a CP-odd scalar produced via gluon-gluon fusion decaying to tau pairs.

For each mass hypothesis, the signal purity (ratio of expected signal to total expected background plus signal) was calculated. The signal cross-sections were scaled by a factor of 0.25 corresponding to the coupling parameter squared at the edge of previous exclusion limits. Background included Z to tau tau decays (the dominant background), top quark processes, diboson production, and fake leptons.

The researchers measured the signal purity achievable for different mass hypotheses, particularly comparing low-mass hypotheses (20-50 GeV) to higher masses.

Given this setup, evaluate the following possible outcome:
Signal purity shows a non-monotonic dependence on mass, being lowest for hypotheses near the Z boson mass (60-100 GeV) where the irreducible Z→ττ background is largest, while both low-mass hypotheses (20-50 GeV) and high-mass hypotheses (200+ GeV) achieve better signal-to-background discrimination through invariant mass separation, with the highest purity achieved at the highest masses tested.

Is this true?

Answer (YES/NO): NO